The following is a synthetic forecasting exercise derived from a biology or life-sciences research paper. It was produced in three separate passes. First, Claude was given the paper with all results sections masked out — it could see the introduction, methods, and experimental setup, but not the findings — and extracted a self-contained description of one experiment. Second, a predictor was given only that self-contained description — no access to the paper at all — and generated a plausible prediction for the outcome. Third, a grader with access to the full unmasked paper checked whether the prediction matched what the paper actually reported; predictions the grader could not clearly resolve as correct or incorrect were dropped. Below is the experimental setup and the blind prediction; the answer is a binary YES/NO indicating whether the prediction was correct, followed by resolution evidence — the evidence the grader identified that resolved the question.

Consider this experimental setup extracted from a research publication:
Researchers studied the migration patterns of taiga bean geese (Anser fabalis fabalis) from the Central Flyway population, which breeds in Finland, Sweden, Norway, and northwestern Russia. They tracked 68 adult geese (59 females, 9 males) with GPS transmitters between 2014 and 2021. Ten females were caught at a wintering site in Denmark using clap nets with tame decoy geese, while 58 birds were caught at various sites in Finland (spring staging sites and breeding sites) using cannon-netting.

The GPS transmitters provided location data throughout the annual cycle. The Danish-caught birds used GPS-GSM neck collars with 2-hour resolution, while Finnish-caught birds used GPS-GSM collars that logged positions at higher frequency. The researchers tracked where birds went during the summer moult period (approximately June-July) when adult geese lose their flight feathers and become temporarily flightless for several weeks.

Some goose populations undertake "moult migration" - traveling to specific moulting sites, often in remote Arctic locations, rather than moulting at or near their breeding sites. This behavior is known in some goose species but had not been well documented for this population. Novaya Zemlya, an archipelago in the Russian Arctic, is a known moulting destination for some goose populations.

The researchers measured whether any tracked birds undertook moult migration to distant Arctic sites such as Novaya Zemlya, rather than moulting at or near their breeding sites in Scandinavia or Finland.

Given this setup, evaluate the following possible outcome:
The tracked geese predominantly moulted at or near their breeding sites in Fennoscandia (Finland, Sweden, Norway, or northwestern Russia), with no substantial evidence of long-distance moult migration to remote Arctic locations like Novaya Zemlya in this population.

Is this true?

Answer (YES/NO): NO